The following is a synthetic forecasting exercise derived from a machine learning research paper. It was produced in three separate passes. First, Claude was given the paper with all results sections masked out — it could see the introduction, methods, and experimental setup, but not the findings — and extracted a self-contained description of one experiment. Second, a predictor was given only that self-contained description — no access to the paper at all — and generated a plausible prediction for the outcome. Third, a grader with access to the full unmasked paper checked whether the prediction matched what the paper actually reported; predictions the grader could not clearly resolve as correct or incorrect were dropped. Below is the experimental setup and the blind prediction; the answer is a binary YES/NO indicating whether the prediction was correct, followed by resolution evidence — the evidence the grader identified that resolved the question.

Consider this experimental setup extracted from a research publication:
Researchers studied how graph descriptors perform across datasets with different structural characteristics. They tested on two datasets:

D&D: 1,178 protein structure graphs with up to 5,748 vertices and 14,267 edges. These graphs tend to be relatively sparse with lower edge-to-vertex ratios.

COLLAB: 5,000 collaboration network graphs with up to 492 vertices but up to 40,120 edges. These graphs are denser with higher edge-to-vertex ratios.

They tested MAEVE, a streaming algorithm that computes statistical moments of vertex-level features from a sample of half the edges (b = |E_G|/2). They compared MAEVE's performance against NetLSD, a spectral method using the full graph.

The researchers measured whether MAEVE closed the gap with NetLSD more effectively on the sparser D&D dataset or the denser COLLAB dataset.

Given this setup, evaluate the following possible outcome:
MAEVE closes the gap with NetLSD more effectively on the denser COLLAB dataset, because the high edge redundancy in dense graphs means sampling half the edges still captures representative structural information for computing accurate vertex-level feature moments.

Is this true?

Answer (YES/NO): YES